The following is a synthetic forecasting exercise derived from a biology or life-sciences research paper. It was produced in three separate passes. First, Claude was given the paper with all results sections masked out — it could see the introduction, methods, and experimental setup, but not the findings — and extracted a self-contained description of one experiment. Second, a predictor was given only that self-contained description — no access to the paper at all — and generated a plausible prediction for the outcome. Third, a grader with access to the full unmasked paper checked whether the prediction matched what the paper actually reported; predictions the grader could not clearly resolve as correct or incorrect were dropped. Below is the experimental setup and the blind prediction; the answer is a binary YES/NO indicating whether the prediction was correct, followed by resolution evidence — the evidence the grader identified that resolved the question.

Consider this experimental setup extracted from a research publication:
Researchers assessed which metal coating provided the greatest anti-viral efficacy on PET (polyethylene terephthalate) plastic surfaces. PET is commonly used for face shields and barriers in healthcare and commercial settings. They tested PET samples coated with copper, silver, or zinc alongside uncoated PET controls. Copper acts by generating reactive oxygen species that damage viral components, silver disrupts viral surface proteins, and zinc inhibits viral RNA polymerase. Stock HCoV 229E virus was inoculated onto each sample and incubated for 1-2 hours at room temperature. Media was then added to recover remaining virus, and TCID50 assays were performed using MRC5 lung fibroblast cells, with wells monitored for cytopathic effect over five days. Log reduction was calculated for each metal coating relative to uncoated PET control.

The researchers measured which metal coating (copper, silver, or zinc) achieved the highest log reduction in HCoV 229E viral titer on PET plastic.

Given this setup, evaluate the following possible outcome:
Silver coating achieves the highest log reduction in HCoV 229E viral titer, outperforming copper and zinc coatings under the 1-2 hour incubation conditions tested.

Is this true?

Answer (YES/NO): NO